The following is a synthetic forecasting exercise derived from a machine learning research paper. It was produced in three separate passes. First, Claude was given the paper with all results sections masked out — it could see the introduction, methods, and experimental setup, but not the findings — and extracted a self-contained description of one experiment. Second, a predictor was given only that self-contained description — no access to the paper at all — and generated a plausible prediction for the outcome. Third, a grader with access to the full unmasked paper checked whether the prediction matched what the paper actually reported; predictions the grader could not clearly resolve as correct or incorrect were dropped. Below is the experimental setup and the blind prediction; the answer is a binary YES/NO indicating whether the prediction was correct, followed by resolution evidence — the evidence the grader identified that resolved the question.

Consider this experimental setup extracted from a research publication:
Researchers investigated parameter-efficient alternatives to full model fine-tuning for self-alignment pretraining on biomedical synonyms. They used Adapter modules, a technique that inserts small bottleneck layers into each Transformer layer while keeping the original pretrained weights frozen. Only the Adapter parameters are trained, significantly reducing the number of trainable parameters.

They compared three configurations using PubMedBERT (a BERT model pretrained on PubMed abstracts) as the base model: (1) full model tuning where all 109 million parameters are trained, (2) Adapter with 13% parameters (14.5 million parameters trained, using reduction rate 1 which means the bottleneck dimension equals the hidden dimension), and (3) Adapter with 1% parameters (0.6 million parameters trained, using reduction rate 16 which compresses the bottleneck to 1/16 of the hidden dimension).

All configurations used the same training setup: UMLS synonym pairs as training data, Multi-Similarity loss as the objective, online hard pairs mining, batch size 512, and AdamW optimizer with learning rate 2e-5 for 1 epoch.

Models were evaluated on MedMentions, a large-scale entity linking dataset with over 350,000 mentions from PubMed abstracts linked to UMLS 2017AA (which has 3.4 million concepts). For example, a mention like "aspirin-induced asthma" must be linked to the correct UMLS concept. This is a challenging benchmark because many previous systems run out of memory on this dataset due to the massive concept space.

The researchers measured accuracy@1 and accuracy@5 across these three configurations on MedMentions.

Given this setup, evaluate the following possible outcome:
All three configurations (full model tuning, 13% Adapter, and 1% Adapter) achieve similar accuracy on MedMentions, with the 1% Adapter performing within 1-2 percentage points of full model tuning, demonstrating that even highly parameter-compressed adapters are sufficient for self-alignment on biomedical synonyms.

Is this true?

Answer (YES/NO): YES